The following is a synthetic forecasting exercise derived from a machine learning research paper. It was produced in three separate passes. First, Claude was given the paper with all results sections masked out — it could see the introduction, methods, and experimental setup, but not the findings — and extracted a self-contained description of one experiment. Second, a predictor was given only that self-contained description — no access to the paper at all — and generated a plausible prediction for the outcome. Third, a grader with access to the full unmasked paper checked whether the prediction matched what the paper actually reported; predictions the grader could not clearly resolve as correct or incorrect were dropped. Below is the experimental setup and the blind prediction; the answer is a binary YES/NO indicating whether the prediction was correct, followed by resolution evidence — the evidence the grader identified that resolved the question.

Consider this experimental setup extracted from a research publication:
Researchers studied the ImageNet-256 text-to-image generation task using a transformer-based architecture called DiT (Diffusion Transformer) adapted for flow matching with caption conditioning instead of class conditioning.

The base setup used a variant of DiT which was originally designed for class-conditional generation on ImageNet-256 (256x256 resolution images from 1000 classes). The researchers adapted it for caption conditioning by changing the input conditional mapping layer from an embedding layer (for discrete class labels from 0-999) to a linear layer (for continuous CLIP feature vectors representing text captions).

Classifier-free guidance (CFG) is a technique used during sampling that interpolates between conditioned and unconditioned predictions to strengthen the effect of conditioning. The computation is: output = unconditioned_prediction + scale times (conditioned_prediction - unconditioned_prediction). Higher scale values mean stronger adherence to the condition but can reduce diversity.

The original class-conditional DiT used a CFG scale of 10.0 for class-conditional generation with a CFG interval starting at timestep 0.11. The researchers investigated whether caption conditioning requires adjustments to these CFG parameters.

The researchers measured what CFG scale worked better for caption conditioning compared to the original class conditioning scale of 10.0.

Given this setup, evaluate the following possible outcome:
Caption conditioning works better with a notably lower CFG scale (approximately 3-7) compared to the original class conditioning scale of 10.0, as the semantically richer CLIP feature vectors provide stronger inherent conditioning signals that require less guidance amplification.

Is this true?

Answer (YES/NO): NO